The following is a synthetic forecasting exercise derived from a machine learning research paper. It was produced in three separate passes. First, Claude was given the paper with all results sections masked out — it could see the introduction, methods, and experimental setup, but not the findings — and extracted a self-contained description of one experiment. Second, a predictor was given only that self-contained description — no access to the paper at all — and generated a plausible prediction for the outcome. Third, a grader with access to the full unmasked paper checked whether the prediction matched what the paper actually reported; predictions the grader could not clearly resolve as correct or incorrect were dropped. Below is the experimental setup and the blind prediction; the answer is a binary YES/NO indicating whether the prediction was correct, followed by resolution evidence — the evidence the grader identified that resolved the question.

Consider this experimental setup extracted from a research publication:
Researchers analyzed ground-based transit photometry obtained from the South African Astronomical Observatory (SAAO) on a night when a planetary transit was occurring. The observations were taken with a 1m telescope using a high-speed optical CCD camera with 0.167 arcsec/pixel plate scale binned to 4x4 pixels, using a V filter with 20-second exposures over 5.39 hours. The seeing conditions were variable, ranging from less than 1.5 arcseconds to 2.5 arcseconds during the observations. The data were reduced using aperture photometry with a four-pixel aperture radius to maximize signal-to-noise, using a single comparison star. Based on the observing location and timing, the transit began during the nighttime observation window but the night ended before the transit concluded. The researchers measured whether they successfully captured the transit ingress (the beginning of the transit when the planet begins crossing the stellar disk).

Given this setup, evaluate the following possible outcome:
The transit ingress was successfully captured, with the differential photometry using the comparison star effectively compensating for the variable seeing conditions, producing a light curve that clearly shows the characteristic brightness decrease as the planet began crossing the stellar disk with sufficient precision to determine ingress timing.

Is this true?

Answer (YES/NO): YES